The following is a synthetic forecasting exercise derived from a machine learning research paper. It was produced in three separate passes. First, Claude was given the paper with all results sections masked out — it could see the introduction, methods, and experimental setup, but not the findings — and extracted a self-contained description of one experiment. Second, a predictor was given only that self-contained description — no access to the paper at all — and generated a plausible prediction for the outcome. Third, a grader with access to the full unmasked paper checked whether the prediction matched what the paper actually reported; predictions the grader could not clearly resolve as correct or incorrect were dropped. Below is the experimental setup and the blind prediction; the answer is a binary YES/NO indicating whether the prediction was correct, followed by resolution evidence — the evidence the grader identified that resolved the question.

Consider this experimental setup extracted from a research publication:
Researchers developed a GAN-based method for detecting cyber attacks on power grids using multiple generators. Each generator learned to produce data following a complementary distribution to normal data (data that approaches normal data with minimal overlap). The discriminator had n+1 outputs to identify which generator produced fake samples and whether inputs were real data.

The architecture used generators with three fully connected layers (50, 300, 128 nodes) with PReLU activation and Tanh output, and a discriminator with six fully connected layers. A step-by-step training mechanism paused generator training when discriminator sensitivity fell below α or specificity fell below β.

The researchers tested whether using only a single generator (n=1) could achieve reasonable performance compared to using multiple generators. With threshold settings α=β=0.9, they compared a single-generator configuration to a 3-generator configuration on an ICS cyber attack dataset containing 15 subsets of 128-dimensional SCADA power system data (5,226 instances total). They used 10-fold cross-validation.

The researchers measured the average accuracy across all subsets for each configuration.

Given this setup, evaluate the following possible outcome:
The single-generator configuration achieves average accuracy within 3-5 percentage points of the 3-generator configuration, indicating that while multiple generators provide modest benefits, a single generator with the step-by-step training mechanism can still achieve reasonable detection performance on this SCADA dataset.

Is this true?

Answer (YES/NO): NO